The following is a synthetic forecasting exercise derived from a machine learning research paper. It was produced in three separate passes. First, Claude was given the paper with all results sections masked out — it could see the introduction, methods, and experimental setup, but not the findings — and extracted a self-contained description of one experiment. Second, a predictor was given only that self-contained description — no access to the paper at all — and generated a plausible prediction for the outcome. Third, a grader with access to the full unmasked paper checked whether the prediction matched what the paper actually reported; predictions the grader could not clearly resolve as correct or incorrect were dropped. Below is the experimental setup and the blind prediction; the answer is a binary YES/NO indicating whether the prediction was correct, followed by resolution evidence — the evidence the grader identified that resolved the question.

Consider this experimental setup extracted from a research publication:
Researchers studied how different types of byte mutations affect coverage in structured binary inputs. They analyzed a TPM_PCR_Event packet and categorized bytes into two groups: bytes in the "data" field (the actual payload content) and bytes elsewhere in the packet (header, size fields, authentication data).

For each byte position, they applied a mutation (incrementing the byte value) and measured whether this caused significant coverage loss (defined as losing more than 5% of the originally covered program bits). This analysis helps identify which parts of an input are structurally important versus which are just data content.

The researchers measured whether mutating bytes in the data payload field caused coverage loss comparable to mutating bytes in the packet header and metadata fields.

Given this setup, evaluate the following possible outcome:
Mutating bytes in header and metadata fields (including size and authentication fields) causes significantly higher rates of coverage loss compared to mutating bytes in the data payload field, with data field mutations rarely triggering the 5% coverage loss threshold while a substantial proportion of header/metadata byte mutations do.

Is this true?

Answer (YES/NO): YES